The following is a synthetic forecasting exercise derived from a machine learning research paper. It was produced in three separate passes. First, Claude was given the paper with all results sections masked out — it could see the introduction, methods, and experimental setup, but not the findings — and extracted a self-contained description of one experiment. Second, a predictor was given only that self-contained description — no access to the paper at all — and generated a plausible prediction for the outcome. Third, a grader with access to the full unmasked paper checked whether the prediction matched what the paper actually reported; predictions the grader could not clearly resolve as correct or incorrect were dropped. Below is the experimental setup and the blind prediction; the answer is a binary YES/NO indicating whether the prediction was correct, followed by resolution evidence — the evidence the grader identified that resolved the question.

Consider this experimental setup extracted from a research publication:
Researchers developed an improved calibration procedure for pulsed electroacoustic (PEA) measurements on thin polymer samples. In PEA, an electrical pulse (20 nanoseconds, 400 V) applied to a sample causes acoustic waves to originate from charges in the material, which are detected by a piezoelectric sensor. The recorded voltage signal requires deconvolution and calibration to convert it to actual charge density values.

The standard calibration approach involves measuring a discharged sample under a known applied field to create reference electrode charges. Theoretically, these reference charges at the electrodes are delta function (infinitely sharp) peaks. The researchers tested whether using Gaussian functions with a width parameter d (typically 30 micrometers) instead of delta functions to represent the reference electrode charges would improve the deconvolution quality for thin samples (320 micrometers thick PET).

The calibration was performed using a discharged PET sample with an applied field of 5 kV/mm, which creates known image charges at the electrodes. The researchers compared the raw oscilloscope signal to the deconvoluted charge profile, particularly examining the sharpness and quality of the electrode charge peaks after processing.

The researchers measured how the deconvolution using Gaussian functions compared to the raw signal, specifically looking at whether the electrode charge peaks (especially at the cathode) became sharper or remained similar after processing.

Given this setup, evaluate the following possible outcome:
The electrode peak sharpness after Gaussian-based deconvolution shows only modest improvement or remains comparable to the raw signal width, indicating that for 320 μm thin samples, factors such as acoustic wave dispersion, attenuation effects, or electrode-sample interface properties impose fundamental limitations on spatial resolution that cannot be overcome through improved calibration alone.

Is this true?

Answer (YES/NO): NO